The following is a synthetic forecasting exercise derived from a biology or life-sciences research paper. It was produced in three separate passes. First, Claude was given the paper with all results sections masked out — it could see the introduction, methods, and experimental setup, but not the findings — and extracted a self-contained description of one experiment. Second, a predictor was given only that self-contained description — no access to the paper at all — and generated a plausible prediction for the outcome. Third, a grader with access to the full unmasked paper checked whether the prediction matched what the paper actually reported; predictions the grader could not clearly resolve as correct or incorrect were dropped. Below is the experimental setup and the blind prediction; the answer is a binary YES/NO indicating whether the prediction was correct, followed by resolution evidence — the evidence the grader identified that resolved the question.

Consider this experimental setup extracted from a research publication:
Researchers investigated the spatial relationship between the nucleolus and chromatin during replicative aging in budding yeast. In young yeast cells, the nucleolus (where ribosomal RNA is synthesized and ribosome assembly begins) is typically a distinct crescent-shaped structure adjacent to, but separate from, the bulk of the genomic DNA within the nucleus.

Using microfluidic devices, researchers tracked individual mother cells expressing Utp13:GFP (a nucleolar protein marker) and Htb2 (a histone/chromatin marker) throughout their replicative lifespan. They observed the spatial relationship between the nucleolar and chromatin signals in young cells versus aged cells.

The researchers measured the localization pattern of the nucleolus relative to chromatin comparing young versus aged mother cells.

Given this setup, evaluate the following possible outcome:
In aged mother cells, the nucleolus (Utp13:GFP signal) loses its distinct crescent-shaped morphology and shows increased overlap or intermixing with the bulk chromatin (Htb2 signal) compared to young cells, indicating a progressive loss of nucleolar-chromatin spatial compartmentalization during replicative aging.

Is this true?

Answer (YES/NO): YES